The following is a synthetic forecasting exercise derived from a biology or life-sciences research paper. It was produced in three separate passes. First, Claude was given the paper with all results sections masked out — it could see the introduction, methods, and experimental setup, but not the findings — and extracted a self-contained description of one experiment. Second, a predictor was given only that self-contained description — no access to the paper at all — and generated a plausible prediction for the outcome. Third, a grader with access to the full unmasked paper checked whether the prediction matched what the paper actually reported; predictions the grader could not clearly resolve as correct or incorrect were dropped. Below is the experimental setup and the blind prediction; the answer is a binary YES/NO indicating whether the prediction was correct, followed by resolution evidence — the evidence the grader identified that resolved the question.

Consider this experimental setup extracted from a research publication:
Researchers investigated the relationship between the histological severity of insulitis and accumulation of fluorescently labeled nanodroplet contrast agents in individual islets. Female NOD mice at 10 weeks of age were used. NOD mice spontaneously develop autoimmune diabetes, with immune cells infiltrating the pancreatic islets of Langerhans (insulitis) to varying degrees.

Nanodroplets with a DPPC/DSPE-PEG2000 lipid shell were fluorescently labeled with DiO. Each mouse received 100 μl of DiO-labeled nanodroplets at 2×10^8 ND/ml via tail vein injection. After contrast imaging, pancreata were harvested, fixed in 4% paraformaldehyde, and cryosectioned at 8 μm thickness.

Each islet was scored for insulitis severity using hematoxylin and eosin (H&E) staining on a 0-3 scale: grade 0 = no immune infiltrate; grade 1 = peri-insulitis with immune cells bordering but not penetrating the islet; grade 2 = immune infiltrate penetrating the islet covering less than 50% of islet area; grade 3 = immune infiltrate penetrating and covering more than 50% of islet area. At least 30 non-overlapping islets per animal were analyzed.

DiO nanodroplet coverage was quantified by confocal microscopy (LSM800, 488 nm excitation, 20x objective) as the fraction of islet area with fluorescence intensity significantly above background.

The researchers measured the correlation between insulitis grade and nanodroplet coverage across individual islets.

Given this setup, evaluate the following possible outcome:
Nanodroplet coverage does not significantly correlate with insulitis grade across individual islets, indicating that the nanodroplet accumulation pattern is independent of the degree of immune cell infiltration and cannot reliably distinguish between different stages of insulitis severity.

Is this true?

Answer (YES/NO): YES